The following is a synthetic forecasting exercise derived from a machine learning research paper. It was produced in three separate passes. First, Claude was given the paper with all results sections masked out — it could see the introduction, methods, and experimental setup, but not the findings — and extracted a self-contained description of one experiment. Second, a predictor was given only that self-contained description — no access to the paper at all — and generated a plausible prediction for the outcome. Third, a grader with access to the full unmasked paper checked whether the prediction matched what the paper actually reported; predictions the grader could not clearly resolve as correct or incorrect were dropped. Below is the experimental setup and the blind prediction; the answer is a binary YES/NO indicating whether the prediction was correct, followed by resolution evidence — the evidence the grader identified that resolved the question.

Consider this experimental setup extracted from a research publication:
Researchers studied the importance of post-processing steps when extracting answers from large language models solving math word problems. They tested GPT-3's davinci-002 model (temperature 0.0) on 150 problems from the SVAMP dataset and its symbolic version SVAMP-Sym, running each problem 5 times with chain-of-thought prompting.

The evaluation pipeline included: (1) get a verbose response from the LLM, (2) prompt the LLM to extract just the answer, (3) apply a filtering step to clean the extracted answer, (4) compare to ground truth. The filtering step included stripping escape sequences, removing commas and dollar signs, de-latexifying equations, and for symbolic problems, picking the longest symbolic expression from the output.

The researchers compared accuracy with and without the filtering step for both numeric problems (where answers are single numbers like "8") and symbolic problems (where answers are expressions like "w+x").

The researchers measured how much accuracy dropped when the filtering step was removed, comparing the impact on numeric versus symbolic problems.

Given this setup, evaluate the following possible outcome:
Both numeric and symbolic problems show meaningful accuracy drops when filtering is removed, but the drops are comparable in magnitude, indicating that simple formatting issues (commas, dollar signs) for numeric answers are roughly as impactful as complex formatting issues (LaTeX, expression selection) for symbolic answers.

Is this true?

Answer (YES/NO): NO